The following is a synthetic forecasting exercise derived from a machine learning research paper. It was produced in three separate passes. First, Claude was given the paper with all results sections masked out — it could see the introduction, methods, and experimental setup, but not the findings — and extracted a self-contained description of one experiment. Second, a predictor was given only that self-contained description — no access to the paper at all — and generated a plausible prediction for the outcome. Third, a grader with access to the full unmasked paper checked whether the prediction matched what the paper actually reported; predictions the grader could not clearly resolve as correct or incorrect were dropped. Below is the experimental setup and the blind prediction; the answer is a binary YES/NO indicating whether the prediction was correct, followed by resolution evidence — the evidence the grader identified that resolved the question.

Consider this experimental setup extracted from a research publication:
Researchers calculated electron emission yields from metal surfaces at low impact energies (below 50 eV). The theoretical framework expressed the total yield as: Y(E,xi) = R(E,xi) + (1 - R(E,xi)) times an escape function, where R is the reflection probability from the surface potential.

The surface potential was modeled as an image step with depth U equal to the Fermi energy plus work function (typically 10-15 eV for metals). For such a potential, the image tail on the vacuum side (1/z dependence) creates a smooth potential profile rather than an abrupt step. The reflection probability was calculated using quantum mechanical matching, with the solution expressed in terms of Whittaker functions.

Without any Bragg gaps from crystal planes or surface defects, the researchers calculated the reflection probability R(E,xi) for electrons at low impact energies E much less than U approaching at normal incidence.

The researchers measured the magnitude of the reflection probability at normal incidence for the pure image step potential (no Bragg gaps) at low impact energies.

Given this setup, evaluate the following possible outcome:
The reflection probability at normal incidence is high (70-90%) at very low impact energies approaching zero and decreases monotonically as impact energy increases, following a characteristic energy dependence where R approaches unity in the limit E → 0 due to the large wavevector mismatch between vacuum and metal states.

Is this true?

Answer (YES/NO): NO